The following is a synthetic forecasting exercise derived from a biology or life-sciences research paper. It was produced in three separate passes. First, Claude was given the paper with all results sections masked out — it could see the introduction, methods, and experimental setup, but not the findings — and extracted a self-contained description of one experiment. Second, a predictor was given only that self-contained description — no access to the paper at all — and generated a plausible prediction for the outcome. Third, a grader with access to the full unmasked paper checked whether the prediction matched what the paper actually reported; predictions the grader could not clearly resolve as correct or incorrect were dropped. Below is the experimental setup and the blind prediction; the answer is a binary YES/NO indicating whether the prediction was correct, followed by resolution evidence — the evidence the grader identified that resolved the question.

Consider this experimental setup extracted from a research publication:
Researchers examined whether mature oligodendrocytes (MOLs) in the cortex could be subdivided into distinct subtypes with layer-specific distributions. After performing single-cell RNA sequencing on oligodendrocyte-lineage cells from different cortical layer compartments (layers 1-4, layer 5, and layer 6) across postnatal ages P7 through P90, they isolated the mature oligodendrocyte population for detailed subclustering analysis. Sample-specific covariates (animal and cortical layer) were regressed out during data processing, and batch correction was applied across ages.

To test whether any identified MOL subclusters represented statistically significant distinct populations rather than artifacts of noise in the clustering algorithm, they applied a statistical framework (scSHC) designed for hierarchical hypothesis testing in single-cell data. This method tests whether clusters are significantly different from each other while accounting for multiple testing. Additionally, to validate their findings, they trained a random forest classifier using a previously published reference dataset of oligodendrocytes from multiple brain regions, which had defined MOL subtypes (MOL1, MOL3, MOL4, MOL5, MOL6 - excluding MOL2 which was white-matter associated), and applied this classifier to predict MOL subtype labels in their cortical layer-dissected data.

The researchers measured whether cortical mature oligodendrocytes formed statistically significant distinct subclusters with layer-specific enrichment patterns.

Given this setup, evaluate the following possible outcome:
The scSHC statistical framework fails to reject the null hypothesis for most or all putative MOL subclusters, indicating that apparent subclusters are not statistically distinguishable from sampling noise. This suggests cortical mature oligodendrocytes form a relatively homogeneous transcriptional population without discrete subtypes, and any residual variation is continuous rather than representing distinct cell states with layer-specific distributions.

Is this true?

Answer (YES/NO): NO